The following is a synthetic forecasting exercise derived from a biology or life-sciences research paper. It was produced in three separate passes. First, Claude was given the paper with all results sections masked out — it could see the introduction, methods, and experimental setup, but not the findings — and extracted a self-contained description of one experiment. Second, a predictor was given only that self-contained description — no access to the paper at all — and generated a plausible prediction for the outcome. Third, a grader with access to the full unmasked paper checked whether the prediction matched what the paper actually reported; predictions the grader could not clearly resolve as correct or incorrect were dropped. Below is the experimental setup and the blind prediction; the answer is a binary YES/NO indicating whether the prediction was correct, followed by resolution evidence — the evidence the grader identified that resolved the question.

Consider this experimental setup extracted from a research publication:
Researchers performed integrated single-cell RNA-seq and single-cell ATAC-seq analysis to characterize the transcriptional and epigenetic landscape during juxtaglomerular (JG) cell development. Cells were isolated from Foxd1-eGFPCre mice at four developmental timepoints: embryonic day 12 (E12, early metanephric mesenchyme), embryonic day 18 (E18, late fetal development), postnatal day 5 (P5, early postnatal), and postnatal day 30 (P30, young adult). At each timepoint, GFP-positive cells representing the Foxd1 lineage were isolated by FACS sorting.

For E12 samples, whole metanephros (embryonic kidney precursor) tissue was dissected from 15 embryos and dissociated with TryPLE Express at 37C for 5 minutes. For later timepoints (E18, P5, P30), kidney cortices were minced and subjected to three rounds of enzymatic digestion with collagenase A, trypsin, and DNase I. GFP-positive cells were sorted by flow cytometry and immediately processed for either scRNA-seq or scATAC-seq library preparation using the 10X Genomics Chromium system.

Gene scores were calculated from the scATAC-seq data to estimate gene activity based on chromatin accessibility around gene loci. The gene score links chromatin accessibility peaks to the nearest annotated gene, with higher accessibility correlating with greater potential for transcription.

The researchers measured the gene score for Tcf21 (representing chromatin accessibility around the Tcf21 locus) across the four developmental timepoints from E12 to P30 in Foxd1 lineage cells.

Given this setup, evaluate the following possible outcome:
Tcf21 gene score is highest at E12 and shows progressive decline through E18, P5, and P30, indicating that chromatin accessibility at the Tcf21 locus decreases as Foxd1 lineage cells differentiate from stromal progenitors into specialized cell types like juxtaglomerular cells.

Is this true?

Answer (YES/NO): YES